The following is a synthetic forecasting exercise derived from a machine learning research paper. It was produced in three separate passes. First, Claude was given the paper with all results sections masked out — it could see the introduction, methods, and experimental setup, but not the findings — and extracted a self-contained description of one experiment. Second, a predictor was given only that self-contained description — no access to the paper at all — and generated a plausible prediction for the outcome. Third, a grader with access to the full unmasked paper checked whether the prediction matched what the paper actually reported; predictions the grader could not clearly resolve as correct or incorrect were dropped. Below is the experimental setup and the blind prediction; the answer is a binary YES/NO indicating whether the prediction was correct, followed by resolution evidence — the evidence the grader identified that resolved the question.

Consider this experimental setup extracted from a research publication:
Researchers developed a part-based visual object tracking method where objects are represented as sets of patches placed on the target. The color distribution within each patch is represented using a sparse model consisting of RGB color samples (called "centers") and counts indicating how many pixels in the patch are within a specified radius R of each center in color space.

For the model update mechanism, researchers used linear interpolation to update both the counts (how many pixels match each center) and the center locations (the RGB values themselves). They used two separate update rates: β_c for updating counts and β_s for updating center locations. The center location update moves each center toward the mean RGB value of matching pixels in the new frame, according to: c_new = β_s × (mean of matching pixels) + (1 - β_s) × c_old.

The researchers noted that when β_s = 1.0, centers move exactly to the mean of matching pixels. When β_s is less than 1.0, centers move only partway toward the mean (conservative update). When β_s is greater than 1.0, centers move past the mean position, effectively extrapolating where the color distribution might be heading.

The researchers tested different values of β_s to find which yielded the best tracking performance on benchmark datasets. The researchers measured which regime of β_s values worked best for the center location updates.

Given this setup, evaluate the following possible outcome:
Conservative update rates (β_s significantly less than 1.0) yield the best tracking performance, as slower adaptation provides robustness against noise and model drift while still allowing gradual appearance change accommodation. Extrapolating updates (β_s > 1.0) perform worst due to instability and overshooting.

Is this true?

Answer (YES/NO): NO